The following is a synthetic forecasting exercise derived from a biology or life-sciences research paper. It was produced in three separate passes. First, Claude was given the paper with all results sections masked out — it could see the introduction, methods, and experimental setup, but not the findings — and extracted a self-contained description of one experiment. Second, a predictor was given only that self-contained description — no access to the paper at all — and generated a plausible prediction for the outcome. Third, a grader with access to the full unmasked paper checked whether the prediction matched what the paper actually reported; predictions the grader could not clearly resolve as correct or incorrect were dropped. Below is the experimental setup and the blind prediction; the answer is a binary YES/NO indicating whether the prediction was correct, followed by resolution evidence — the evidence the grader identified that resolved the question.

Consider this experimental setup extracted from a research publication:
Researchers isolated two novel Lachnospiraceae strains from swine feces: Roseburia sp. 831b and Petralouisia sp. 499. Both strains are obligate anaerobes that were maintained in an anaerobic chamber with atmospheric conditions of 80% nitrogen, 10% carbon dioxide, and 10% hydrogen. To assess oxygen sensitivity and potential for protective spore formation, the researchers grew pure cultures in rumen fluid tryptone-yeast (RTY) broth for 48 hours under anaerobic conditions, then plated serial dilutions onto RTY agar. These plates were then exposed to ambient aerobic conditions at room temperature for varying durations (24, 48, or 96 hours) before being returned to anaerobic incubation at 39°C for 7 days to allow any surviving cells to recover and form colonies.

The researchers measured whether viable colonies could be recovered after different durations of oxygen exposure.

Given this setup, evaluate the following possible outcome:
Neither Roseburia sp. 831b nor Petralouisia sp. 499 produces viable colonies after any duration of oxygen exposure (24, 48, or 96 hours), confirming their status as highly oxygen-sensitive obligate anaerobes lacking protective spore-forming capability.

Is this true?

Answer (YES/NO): NO